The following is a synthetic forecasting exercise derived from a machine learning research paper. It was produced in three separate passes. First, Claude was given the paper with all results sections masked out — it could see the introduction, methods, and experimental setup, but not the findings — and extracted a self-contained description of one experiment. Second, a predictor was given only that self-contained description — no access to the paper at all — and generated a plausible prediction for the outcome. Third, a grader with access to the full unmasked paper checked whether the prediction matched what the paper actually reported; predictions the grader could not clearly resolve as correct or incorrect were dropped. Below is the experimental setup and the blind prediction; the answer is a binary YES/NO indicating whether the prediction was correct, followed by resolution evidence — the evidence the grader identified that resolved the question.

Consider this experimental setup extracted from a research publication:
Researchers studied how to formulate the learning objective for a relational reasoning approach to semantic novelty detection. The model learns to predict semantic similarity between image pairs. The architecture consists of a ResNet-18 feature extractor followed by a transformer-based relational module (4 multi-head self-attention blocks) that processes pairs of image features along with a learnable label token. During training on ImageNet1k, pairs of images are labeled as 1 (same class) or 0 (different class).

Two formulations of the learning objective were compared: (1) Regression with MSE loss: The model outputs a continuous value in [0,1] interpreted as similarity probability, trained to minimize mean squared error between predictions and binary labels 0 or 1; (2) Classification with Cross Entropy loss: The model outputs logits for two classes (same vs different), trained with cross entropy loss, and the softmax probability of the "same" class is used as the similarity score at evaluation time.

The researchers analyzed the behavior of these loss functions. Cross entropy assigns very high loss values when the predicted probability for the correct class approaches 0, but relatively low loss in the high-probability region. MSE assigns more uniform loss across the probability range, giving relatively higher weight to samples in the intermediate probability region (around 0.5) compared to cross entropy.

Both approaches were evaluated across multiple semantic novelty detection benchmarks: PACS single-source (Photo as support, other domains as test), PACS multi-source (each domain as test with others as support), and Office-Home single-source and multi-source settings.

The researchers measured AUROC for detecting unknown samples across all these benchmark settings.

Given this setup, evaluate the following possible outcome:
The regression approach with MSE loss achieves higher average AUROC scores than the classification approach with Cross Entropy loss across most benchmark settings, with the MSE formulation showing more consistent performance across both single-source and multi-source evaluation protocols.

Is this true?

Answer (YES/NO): YES